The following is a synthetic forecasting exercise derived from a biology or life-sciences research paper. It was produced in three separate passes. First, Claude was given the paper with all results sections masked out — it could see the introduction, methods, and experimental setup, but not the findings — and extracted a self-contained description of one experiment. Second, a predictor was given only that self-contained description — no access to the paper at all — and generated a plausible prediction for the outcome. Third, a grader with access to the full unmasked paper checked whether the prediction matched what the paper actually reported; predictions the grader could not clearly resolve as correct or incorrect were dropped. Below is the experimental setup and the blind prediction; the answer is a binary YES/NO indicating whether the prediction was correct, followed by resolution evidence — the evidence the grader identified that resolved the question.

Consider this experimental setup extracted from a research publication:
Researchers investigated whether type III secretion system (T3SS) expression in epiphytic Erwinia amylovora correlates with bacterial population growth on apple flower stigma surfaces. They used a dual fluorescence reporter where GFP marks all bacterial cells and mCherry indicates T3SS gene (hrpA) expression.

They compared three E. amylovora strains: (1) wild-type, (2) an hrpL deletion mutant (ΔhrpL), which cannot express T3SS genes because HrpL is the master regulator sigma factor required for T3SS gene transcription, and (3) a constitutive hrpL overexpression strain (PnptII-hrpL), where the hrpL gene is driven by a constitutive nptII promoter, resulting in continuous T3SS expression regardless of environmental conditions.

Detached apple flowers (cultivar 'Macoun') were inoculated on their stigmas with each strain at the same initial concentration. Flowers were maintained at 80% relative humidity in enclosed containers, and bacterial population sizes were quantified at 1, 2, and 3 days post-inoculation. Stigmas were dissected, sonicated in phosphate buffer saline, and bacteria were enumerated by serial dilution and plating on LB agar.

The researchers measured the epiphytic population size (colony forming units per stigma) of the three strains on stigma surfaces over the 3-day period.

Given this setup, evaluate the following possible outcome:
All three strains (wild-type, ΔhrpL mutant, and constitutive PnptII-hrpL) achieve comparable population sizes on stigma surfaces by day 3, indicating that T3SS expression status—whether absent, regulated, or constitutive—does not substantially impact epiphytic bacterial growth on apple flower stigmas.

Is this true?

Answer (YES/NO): NO